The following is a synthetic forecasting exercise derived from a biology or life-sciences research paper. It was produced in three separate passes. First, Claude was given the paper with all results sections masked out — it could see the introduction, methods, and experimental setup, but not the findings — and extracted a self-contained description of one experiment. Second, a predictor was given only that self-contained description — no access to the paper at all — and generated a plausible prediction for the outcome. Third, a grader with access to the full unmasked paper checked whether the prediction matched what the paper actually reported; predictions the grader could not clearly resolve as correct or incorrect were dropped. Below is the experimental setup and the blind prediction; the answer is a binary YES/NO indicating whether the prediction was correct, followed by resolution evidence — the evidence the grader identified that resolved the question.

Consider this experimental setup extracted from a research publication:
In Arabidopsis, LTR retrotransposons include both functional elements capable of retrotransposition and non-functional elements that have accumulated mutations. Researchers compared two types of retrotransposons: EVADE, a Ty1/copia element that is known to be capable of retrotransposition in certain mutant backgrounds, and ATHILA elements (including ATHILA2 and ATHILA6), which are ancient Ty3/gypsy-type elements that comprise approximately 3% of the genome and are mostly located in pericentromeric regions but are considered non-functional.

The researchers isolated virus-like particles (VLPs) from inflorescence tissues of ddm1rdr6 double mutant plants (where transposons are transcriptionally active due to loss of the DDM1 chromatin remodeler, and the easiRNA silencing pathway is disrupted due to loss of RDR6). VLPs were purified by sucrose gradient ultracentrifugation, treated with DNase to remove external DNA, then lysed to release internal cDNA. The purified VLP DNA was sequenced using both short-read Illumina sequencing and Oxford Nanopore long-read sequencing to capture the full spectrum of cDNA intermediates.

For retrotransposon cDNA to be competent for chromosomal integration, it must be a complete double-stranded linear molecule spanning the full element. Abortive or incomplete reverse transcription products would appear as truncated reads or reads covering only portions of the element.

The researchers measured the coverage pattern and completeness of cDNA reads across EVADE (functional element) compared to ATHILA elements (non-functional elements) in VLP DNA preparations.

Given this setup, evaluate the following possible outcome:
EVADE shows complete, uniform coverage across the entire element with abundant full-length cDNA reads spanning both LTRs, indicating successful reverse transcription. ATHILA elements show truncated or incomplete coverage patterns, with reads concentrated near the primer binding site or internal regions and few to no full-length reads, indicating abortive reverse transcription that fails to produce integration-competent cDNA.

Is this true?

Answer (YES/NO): NO